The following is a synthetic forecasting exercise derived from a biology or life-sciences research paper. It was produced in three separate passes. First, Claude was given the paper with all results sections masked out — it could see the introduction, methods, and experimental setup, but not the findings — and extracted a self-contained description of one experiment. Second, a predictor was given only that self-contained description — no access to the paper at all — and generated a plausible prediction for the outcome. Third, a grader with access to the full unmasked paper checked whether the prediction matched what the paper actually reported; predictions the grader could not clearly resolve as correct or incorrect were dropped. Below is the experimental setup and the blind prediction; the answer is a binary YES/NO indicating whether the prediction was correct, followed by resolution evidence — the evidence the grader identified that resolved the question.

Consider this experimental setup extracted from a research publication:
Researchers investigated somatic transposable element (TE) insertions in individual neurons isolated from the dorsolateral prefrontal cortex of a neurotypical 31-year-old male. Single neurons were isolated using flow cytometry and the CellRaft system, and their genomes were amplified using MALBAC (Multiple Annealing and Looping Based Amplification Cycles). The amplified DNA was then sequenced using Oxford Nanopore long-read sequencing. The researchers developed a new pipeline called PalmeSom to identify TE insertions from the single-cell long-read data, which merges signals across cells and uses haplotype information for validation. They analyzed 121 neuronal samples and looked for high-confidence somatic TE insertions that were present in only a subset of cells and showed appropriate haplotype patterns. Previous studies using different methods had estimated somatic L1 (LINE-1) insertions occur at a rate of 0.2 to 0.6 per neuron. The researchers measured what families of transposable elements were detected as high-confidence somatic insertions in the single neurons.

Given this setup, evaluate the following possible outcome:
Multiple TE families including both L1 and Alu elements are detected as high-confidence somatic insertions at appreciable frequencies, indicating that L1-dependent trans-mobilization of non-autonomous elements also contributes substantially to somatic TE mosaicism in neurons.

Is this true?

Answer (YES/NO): NO